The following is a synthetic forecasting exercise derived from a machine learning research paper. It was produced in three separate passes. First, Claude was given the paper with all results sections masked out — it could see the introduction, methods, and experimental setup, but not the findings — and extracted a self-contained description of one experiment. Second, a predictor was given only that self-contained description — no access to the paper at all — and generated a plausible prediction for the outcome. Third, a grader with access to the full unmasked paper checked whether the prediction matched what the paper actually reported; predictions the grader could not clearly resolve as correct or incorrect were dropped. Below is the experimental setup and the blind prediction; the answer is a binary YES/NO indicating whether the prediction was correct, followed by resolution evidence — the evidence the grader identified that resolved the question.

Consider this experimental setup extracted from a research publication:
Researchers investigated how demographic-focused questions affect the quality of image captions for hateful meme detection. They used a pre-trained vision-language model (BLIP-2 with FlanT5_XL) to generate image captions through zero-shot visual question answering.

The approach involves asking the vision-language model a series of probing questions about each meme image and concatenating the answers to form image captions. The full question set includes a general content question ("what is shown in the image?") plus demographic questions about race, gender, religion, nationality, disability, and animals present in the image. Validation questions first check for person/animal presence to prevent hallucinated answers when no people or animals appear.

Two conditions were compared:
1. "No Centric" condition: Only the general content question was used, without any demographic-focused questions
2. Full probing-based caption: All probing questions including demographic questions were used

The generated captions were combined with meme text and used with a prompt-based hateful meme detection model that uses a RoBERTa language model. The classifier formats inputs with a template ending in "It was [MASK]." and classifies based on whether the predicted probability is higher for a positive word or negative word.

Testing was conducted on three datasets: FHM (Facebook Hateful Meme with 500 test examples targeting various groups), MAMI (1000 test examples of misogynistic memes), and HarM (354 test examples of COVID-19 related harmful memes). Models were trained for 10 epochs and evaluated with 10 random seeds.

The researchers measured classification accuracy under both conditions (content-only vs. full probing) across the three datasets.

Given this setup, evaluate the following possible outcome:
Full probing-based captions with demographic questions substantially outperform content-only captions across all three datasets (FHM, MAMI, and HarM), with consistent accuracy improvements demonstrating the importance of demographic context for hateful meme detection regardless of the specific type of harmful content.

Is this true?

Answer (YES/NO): NO